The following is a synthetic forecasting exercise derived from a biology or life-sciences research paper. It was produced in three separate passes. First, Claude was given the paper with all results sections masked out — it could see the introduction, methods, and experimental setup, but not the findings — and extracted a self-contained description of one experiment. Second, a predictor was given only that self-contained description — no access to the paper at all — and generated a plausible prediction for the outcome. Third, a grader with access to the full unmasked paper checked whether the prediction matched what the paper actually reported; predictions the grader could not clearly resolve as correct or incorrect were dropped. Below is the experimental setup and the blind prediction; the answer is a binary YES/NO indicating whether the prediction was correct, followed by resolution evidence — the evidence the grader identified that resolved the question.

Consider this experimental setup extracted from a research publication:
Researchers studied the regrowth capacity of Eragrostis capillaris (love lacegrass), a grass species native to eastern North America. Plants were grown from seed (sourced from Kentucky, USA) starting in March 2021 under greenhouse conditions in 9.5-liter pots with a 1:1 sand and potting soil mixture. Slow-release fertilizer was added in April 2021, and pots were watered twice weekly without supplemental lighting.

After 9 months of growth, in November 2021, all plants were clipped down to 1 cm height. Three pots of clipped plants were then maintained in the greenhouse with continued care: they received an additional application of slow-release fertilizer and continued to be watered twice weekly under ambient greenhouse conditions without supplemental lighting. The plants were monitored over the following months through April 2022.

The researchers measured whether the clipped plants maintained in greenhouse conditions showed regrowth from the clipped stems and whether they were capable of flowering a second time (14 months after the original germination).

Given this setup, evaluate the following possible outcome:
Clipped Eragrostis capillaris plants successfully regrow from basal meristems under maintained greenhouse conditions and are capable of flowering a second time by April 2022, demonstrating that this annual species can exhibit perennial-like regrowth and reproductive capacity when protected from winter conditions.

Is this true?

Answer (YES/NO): YES